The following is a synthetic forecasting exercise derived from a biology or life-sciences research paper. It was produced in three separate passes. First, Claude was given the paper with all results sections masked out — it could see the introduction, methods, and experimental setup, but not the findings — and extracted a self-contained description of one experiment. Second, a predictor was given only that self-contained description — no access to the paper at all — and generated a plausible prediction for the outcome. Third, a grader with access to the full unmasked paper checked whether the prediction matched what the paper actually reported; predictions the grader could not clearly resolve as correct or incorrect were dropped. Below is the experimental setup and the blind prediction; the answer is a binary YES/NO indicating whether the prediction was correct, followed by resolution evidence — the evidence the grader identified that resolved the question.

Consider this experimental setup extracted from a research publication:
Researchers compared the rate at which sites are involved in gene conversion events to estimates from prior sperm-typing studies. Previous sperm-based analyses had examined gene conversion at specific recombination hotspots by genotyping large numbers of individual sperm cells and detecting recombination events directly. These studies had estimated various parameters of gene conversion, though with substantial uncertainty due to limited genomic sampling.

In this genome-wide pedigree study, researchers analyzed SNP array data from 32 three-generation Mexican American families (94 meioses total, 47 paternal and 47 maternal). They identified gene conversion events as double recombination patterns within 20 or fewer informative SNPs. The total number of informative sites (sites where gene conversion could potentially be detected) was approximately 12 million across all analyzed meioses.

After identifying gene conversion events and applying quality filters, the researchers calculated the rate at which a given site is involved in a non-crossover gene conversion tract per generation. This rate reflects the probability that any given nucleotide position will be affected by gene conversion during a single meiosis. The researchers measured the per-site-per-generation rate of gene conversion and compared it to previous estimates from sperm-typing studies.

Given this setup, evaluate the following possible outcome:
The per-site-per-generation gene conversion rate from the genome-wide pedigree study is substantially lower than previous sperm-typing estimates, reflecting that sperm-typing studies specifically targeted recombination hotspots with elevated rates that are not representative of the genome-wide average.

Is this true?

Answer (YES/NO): NO